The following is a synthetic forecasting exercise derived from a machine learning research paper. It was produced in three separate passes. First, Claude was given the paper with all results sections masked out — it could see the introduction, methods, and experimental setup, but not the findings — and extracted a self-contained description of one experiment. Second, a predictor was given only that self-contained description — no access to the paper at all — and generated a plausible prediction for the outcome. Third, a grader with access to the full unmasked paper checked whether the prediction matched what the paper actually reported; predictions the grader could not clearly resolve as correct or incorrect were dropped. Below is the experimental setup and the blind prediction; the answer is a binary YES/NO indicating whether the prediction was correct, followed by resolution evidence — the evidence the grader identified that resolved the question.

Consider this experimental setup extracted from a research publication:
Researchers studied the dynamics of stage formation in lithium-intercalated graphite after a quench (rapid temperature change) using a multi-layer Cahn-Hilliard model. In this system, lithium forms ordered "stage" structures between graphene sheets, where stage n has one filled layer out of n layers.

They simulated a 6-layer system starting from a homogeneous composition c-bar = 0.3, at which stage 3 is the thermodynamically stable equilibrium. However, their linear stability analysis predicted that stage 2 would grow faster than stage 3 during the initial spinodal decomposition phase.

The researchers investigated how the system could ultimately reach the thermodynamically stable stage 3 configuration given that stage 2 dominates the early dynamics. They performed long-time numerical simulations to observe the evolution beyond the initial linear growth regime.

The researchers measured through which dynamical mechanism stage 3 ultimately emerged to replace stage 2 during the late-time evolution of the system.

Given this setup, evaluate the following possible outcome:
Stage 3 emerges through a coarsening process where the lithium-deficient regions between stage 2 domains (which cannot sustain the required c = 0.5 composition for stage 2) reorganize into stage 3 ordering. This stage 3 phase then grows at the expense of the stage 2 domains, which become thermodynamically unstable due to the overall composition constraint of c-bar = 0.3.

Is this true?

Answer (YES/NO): NO